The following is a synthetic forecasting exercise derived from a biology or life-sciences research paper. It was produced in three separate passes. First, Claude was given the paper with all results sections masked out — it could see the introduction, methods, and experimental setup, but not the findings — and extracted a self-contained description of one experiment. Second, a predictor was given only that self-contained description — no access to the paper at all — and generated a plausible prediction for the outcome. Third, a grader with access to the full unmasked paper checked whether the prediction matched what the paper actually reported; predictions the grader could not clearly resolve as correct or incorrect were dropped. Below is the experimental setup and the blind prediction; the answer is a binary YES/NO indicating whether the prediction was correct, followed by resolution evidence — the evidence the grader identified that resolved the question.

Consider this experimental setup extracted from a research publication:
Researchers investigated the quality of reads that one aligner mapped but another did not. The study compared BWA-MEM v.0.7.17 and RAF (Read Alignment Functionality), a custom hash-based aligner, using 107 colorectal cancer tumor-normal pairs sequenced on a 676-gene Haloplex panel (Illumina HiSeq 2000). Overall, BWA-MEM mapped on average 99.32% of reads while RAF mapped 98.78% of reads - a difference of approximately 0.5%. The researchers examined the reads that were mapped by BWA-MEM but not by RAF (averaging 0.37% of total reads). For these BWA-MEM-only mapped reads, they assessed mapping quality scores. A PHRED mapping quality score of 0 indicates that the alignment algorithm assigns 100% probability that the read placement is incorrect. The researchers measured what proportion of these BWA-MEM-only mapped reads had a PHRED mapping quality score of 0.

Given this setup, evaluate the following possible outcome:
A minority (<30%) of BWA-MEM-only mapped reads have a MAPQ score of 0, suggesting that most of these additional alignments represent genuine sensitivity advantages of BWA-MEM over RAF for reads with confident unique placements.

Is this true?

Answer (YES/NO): NO